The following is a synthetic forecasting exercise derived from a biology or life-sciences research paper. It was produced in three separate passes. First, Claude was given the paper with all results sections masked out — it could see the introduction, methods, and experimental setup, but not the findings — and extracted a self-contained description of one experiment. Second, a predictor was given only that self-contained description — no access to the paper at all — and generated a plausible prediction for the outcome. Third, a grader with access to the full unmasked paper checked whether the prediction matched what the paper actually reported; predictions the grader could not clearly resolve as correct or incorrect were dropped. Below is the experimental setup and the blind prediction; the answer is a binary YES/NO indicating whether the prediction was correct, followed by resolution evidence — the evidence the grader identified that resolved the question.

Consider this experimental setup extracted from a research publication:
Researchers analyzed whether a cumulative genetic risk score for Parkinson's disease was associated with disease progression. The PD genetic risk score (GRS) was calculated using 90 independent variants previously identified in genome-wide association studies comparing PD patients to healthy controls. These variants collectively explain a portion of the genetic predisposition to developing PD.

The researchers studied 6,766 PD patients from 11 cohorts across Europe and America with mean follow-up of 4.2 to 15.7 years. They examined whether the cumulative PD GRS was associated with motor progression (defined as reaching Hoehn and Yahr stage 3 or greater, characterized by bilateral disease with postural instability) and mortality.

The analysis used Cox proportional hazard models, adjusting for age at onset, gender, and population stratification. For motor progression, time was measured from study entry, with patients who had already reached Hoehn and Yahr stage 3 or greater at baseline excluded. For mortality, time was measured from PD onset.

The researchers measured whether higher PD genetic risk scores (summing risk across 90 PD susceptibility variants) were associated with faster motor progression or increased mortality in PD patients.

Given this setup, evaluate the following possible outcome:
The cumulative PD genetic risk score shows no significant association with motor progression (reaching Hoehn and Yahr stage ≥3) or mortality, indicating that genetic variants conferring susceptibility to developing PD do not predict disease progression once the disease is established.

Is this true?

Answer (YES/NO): YES